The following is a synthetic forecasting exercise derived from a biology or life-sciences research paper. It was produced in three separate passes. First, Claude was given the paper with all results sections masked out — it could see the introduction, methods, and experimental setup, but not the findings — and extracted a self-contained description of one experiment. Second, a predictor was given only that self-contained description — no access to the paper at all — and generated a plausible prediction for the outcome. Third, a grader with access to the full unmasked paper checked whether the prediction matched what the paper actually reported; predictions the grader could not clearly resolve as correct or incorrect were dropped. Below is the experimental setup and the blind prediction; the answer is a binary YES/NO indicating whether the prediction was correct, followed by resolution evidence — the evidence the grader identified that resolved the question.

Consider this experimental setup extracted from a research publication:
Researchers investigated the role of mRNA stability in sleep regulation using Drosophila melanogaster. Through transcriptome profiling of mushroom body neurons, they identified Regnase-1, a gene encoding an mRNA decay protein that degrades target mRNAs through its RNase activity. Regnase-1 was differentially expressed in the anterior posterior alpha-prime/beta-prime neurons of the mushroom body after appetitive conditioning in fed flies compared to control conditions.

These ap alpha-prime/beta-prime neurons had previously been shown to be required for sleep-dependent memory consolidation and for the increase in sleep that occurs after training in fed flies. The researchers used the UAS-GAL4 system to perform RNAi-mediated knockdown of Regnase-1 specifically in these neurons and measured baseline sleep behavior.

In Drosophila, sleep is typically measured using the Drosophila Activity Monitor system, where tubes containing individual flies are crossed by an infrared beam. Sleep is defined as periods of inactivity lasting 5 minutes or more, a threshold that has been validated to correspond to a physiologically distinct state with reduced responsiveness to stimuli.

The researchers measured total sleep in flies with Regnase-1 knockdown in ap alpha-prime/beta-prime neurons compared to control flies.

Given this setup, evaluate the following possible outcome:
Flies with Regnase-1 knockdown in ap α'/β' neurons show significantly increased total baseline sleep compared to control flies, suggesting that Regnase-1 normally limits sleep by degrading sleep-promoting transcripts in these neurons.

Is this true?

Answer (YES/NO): NO